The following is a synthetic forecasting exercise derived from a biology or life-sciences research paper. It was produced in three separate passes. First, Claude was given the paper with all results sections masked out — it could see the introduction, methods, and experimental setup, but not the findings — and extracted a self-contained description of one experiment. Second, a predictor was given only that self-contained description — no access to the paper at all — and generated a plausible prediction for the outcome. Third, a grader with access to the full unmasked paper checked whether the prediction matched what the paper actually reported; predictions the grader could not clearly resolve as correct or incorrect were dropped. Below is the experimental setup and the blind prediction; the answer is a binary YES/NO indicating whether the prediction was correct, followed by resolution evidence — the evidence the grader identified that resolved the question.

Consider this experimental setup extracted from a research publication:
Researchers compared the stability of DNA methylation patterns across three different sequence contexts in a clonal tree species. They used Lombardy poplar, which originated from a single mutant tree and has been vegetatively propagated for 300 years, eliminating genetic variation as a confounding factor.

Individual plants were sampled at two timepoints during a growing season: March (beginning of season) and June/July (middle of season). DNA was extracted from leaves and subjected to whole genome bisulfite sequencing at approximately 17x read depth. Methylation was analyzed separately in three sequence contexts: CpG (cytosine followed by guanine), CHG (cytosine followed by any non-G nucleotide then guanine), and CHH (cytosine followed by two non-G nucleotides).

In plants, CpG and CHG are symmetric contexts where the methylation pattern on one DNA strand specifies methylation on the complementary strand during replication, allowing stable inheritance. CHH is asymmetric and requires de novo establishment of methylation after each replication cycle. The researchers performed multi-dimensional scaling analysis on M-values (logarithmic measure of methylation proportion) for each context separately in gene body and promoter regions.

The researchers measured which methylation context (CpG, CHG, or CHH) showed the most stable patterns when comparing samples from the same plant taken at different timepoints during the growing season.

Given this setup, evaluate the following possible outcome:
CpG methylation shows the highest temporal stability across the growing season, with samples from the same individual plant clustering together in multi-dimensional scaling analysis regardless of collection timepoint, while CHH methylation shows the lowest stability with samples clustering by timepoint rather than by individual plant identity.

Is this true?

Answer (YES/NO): NO